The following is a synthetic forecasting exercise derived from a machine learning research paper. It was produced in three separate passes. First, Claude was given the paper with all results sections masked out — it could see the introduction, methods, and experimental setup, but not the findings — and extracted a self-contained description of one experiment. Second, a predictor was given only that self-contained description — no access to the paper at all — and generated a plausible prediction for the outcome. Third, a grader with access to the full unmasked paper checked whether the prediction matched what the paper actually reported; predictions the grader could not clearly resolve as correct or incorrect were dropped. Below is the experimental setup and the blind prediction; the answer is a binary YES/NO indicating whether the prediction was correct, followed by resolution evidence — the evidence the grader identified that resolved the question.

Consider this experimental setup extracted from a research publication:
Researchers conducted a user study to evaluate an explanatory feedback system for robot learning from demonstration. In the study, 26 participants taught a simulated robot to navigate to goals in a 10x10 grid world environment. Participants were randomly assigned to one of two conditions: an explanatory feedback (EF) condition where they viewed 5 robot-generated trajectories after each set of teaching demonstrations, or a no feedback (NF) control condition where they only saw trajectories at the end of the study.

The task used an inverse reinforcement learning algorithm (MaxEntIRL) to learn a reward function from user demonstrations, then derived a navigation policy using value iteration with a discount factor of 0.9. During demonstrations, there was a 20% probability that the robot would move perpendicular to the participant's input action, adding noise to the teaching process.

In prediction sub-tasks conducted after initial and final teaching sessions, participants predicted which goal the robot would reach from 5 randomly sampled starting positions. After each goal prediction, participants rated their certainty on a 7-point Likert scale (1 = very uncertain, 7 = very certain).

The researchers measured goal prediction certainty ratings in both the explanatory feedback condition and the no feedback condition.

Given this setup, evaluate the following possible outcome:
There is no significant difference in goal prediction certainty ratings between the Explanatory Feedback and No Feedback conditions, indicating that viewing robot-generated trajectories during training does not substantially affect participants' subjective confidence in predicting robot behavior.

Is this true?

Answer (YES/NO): NO